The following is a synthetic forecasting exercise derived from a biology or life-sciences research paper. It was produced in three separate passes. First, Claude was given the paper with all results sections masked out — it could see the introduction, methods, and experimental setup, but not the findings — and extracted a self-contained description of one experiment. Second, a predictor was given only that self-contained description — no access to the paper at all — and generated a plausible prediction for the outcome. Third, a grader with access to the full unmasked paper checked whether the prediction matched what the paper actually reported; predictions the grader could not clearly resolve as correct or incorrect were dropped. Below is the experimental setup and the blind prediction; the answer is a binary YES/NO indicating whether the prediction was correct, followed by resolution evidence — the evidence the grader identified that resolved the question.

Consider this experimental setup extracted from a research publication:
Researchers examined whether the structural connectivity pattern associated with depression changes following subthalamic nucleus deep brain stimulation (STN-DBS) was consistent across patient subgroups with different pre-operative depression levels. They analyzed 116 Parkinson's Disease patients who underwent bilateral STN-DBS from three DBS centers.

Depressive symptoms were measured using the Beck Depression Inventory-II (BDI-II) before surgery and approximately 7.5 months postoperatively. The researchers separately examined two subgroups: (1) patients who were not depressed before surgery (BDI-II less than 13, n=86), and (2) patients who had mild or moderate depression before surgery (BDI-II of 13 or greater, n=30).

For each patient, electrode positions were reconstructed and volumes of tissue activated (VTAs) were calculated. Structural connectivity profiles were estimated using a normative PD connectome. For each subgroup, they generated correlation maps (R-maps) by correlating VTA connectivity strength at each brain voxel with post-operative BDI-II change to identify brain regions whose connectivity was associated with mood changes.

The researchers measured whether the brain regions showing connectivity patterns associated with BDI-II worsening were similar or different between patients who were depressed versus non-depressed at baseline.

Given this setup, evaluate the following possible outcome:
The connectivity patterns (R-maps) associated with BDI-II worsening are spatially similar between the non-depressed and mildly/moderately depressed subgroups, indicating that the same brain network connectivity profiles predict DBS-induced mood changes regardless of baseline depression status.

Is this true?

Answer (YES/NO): YES